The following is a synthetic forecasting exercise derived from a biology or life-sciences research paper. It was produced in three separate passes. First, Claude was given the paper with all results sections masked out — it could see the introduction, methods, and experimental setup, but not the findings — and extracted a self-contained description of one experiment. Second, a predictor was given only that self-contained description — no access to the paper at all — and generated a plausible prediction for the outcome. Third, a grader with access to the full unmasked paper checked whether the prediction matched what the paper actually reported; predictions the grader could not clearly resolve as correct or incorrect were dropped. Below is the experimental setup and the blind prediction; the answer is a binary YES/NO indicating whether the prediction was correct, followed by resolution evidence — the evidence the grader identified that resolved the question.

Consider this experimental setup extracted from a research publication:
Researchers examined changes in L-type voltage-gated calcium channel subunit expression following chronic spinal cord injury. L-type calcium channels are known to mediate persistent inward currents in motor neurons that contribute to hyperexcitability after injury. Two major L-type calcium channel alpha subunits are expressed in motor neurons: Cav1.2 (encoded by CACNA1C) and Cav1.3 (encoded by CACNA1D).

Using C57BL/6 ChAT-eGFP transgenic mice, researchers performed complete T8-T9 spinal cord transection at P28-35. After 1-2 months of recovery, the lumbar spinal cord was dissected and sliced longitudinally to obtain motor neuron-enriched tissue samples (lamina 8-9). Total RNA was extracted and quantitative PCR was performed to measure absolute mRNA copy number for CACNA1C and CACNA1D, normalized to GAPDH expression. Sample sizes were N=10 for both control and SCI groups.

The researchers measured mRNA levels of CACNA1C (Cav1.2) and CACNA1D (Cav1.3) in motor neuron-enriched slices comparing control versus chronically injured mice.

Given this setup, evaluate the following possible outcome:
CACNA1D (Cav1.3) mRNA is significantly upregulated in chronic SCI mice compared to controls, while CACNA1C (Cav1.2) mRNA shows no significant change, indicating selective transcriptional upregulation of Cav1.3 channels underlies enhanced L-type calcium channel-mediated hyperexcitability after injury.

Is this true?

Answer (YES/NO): NO